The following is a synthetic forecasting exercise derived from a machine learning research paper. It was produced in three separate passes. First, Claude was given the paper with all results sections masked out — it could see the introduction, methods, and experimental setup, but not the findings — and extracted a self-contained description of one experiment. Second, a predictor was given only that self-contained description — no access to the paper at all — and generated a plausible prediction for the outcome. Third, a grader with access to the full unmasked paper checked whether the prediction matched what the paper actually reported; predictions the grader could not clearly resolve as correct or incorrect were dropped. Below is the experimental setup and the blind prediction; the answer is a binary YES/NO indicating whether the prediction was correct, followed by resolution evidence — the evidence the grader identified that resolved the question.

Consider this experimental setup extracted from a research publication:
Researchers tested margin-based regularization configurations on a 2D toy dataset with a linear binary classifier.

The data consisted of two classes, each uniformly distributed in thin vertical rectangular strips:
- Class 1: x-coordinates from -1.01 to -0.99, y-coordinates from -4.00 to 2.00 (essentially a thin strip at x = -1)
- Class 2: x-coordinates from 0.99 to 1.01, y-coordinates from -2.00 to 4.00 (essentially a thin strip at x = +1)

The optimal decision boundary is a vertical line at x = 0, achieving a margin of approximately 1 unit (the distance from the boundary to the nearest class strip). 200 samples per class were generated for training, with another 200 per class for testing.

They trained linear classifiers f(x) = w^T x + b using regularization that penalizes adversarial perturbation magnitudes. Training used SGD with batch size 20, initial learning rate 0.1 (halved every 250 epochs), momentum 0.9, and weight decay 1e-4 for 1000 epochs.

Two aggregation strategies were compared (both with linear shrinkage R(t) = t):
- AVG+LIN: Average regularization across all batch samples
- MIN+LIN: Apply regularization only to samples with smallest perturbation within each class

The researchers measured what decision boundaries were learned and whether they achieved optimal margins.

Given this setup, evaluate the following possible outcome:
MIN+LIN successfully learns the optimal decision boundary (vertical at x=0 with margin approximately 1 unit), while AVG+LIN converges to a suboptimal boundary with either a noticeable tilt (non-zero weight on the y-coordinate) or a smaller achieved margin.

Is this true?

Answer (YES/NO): YES